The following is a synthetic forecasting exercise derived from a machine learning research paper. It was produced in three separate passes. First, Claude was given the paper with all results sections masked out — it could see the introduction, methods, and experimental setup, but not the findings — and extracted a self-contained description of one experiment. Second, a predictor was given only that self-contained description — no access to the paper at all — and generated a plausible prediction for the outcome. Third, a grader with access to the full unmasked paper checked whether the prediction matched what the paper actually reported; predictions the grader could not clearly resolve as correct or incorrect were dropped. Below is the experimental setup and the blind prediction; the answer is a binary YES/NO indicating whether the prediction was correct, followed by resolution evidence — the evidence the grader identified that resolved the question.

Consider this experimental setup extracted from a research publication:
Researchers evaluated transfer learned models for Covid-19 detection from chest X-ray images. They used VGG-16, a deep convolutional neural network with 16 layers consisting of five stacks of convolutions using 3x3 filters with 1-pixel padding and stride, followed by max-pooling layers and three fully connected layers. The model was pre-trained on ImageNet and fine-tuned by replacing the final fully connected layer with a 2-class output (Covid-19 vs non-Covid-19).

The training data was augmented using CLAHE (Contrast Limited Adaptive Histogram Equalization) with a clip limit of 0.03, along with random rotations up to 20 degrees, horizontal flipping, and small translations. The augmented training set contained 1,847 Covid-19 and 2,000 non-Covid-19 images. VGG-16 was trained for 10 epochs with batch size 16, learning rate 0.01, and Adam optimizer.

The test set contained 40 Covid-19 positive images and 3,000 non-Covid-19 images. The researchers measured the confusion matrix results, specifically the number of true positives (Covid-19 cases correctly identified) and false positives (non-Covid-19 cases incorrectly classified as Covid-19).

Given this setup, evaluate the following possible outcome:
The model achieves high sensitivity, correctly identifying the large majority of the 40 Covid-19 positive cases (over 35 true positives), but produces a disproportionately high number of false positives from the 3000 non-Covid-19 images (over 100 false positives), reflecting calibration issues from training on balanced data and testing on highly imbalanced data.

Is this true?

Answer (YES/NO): NO